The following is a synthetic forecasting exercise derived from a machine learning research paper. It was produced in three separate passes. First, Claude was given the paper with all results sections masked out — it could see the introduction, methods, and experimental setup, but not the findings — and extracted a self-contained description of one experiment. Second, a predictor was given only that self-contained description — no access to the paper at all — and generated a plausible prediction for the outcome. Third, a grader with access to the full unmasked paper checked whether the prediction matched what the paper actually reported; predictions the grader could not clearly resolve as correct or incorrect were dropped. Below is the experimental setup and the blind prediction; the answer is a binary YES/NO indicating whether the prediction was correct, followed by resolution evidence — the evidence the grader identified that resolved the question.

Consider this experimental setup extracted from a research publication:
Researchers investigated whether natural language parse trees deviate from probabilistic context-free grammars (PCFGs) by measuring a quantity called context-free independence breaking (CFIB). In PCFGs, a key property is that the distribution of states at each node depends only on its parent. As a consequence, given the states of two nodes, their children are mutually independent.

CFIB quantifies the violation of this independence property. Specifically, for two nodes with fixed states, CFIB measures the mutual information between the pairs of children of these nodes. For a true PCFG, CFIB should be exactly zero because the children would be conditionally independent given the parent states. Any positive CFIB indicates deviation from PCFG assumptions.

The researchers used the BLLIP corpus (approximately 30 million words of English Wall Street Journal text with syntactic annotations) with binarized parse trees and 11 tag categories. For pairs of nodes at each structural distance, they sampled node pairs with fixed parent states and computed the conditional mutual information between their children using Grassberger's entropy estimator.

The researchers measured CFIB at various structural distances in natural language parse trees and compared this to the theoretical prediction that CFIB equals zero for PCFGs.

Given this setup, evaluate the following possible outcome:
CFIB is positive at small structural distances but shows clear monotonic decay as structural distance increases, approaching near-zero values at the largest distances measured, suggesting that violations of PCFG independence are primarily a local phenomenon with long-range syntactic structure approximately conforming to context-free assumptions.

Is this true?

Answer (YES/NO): NO